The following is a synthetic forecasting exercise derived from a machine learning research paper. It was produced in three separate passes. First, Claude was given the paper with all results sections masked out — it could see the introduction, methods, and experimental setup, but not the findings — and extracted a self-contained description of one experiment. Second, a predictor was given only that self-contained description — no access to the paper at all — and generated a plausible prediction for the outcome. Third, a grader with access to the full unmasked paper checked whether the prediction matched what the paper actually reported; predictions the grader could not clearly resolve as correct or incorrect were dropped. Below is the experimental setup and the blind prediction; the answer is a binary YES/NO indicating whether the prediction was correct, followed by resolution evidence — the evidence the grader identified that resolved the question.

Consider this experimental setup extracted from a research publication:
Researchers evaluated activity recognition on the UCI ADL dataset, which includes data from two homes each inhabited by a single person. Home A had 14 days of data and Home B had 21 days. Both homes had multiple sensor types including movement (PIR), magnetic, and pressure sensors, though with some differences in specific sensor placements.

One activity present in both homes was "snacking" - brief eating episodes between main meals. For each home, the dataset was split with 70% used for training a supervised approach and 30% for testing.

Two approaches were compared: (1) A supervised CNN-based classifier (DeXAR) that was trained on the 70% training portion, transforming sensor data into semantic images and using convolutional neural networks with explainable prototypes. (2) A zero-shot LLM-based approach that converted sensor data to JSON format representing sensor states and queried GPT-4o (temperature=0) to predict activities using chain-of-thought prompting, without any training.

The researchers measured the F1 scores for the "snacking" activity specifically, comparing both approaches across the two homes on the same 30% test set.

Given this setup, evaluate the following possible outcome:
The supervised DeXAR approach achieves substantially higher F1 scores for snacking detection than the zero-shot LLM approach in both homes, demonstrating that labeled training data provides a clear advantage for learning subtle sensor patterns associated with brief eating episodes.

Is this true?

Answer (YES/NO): NO